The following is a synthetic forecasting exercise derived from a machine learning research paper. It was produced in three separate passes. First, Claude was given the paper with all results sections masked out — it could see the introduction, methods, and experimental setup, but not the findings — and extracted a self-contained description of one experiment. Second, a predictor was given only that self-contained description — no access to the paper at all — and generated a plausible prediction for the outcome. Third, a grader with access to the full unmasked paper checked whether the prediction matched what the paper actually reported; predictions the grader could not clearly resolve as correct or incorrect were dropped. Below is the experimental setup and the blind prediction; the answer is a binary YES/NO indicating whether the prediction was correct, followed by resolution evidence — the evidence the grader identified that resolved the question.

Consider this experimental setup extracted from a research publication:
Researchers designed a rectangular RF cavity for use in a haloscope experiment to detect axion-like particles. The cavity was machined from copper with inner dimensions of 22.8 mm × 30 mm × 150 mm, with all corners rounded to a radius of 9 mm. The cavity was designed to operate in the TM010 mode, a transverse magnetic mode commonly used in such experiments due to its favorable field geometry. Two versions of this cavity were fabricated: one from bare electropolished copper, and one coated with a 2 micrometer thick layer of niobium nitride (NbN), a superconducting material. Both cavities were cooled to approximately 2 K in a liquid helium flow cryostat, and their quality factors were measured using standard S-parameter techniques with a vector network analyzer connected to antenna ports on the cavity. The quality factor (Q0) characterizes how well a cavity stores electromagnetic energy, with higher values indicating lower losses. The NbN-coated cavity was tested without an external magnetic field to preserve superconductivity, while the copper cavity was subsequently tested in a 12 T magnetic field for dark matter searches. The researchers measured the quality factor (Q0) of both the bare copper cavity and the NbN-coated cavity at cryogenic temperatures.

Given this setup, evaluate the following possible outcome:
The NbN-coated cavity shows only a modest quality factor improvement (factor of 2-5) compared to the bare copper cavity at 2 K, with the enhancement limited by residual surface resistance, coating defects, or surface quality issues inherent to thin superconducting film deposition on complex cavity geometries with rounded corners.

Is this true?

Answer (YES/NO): NO